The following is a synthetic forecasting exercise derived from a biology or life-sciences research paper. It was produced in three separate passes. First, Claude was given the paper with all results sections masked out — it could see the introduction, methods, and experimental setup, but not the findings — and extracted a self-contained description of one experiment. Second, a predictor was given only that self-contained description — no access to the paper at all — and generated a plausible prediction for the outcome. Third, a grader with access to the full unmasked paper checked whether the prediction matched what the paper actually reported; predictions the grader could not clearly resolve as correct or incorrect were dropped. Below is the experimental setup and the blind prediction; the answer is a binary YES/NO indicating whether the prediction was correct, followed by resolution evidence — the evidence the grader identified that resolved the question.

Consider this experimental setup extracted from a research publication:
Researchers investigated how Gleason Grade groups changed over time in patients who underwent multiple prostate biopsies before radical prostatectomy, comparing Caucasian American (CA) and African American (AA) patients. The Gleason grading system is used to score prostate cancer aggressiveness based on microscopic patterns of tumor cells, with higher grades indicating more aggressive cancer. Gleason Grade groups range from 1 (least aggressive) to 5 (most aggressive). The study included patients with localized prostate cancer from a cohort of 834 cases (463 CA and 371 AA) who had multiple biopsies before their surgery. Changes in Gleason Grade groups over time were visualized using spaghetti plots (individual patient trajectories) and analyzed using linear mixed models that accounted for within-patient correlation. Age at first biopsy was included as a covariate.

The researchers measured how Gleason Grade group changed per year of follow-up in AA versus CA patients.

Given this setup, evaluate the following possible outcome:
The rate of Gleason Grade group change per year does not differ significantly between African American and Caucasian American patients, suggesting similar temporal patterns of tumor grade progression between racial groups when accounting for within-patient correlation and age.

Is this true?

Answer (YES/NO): NO